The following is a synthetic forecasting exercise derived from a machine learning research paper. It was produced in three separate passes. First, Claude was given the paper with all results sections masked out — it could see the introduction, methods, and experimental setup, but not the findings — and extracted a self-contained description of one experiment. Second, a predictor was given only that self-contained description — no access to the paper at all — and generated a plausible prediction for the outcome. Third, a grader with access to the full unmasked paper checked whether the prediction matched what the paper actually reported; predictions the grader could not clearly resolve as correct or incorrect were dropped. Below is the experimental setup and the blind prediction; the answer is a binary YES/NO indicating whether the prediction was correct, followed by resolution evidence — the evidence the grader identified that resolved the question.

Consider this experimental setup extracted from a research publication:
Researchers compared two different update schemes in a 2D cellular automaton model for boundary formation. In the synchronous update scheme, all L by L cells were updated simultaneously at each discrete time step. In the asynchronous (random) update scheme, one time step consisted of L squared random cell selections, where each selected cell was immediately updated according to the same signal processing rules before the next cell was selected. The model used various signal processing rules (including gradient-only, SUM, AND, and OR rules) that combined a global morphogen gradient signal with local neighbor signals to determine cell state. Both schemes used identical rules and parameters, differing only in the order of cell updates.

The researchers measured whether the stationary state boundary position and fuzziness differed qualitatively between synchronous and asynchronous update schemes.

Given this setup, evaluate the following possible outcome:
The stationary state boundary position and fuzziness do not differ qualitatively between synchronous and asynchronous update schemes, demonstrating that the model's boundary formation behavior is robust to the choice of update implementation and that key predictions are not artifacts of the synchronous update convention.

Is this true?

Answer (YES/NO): YES